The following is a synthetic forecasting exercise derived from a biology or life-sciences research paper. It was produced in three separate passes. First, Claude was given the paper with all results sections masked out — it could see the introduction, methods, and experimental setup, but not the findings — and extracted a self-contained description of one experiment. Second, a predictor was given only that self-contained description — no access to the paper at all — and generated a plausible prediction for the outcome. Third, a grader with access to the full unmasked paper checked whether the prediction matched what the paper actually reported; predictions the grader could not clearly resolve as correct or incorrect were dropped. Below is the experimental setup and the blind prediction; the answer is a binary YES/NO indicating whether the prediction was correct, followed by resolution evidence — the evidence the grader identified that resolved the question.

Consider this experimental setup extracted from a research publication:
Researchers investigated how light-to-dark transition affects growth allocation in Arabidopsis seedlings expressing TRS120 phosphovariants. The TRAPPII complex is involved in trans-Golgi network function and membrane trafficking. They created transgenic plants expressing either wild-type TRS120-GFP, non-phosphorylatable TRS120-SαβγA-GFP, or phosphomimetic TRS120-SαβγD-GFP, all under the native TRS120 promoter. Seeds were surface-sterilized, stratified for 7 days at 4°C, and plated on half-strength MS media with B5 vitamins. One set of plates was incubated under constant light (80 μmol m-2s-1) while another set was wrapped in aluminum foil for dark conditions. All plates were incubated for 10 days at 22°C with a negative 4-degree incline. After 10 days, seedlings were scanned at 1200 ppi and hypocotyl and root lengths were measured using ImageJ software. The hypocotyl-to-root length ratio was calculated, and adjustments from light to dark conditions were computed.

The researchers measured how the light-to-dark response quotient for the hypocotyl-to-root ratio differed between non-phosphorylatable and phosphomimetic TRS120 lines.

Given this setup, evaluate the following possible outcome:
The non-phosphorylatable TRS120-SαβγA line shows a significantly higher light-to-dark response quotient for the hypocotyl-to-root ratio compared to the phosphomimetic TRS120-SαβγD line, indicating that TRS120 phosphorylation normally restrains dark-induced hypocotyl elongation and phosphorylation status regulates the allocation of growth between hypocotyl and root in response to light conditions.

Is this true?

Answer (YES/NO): NO